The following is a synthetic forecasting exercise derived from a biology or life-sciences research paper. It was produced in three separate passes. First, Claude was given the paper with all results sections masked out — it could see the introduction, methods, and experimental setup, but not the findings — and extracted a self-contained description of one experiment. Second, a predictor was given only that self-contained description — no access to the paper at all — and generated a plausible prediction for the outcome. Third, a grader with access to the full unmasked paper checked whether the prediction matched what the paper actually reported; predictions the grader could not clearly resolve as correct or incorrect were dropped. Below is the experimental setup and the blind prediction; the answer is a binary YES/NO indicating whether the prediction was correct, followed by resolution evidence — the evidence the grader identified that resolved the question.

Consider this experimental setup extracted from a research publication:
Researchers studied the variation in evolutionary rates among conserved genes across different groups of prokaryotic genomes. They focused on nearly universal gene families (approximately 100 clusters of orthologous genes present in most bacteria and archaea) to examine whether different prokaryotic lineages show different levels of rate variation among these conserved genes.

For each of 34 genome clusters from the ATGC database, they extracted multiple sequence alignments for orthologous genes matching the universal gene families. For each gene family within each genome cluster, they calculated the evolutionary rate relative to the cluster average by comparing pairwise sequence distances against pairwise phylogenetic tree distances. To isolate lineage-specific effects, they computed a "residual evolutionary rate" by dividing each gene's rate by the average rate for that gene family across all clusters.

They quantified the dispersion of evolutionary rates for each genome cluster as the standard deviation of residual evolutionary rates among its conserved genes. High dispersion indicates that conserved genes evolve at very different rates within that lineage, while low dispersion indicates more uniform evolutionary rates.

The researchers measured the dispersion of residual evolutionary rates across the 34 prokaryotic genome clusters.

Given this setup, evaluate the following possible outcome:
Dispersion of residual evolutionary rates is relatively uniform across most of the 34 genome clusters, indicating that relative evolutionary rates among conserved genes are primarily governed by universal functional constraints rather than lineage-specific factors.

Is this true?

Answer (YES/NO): NO